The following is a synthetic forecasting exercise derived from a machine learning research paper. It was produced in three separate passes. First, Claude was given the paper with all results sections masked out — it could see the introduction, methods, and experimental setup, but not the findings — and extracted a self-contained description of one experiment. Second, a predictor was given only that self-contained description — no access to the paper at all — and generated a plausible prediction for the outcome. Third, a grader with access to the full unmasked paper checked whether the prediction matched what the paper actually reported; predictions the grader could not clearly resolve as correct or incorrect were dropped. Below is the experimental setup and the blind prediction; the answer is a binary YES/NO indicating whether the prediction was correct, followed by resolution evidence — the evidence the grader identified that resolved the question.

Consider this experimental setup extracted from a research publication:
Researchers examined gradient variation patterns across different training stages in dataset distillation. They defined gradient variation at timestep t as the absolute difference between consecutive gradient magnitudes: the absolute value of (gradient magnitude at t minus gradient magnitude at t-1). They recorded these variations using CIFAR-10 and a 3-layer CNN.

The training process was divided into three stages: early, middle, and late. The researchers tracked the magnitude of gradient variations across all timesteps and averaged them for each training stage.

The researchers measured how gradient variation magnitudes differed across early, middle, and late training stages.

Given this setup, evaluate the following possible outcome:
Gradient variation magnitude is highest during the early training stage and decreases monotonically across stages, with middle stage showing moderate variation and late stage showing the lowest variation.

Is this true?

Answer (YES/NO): NO